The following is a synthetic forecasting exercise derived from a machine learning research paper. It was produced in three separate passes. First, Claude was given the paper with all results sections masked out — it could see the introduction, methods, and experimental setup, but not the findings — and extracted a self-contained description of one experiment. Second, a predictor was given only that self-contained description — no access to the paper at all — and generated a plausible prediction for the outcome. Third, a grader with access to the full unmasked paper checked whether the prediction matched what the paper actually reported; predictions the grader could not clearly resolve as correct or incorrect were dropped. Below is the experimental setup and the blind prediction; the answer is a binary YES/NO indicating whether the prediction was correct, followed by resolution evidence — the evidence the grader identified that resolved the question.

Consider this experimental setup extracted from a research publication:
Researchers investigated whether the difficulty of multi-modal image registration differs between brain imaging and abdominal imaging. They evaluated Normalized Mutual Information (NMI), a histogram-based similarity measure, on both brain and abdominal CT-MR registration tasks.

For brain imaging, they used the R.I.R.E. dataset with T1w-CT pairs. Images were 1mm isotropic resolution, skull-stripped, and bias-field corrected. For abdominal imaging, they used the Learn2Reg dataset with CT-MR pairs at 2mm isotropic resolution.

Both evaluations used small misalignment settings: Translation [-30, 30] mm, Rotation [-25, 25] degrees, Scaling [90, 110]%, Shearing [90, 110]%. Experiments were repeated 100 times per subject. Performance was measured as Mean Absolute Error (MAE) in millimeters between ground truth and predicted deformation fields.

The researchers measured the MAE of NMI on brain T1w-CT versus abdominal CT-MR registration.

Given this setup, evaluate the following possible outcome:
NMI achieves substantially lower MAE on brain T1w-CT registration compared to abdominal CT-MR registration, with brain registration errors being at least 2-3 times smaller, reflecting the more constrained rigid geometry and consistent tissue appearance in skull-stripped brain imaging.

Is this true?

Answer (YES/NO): NO